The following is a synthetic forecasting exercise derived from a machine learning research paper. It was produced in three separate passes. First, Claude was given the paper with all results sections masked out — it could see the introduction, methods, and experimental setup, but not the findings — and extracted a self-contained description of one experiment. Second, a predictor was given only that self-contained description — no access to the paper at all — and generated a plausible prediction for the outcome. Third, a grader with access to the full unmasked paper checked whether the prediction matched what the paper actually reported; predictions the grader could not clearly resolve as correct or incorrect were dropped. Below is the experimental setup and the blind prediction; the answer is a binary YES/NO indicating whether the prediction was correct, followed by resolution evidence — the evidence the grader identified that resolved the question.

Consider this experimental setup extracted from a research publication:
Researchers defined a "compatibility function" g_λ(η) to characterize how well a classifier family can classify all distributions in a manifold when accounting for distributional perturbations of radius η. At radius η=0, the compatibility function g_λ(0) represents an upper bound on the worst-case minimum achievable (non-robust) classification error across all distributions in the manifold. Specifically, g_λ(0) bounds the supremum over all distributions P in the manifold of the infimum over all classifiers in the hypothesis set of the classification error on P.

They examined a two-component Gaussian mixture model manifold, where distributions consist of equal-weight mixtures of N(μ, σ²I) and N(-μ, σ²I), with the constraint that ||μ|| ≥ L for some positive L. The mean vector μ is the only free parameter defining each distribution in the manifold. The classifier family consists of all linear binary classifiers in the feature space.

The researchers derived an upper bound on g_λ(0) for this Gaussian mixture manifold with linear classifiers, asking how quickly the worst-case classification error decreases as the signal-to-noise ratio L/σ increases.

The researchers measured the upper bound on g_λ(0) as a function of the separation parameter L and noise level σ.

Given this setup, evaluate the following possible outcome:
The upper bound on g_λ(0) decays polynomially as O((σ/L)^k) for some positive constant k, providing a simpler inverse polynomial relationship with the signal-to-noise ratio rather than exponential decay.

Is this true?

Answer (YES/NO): NO